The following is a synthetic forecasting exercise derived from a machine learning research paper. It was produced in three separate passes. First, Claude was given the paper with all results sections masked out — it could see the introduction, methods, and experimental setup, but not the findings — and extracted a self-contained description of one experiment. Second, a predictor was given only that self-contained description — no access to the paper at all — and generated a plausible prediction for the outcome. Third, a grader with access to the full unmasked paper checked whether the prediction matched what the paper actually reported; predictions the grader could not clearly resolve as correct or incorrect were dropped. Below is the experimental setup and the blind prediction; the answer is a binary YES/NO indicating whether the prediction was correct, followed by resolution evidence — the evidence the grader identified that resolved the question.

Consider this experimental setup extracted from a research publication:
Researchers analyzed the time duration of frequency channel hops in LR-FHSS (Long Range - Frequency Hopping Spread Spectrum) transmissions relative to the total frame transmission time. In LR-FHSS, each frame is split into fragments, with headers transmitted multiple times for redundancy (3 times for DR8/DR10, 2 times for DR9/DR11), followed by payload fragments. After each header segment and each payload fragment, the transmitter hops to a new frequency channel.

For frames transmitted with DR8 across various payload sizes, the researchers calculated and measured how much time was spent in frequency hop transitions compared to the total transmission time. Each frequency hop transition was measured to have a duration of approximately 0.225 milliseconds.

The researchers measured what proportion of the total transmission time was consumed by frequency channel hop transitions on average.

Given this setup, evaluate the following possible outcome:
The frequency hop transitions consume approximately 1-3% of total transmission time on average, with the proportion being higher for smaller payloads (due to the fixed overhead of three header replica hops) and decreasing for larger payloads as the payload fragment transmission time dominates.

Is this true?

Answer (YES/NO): NO